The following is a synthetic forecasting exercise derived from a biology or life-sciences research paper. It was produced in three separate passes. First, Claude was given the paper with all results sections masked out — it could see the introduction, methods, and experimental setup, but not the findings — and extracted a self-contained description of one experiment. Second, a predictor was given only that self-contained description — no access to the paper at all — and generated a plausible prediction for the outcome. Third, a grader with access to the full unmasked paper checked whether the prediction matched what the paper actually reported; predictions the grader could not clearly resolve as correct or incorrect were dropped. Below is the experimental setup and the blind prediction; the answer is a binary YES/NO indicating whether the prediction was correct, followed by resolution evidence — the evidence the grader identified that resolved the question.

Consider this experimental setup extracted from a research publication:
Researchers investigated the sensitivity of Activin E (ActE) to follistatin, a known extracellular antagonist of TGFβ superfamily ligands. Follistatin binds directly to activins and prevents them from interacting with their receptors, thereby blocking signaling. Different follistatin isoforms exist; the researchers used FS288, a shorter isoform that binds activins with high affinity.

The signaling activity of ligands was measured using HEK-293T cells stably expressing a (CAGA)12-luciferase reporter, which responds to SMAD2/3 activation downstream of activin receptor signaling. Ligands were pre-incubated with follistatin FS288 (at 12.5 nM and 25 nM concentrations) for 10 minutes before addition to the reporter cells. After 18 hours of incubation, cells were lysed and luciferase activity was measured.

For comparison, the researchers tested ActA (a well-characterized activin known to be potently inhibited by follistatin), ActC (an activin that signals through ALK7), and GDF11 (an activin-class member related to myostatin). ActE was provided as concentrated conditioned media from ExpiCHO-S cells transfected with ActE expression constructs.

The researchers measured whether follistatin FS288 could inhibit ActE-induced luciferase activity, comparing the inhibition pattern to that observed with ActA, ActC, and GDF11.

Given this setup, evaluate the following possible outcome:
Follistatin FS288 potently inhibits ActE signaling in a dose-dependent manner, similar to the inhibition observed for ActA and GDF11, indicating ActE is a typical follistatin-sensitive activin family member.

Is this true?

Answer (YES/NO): NO